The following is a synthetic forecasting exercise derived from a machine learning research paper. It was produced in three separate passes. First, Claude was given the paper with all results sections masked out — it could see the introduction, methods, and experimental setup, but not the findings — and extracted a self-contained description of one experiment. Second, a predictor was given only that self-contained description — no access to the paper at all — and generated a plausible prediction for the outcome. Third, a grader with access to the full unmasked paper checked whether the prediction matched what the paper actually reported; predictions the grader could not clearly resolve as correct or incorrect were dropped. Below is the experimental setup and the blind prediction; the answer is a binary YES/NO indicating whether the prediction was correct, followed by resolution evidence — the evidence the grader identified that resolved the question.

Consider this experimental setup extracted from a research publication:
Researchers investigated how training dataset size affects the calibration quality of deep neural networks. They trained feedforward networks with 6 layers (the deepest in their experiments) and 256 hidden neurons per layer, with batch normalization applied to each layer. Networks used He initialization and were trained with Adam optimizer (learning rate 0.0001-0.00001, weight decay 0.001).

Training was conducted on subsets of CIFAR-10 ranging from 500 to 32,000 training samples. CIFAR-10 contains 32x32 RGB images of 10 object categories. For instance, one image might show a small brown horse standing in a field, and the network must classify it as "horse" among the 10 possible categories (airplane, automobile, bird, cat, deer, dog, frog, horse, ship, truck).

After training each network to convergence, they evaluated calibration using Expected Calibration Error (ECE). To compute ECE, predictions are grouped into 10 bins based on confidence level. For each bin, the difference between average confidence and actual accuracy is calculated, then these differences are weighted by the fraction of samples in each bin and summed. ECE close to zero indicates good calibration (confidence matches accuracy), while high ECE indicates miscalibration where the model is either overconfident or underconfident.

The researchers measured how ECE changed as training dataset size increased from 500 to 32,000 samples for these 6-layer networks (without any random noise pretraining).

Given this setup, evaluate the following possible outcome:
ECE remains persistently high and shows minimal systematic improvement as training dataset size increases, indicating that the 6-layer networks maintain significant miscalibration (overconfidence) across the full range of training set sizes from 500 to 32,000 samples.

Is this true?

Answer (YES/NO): NO